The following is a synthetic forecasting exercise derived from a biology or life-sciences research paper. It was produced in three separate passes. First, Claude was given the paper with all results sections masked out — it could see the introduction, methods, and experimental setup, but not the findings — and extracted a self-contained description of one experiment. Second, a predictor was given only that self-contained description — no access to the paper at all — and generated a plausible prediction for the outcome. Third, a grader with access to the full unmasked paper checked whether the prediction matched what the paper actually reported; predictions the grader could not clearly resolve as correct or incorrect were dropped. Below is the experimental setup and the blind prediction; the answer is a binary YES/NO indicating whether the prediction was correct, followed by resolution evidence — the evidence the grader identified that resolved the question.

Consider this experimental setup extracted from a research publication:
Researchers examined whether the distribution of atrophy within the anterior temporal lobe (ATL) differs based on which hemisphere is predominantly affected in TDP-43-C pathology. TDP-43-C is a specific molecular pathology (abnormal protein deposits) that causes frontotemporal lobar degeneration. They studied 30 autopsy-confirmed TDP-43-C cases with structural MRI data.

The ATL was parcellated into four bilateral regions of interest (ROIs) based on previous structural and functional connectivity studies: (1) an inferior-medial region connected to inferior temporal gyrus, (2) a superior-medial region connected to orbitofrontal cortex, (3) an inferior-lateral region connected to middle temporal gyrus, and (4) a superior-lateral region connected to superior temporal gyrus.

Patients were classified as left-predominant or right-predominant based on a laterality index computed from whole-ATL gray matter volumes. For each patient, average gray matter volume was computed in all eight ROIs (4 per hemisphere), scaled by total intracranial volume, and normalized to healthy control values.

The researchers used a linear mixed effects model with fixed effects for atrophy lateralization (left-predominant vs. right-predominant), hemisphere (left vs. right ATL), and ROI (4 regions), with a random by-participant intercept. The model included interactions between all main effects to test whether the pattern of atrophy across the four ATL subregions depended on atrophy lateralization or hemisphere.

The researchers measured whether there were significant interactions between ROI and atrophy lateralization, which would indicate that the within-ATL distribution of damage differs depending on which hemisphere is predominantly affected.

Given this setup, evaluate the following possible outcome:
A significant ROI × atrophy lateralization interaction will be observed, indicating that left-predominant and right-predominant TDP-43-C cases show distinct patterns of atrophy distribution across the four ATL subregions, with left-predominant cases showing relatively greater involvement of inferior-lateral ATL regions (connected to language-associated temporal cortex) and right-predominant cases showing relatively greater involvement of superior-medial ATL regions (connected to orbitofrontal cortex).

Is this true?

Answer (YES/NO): NO